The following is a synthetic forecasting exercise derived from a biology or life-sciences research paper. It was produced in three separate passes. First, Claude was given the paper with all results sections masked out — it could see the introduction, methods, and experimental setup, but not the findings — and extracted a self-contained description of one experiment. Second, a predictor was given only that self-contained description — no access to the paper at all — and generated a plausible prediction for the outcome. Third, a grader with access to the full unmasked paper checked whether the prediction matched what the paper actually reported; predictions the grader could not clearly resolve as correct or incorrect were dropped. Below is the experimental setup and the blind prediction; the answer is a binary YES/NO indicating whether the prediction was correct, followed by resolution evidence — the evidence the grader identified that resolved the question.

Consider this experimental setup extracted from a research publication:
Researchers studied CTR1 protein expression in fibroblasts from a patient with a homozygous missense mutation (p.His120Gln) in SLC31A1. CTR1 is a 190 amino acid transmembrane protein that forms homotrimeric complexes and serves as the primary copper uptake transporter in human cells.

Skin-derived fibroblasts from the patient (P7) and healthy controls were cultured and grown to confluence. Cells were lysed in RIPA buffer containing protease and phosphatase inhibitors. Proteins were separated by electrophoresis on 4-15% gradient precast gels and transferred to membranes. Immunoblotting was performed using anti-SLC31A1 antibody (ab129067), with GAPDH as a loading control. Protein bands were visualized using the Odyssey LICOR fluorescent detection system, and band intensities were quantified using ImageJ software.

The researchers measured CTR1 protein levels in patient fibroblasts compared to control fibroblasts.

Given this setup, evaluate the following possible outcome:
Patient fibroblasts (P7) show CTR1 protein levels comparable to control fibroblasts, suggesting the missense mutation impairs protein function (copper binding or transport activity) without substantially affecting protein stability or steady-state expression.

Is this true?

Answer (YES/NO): YES